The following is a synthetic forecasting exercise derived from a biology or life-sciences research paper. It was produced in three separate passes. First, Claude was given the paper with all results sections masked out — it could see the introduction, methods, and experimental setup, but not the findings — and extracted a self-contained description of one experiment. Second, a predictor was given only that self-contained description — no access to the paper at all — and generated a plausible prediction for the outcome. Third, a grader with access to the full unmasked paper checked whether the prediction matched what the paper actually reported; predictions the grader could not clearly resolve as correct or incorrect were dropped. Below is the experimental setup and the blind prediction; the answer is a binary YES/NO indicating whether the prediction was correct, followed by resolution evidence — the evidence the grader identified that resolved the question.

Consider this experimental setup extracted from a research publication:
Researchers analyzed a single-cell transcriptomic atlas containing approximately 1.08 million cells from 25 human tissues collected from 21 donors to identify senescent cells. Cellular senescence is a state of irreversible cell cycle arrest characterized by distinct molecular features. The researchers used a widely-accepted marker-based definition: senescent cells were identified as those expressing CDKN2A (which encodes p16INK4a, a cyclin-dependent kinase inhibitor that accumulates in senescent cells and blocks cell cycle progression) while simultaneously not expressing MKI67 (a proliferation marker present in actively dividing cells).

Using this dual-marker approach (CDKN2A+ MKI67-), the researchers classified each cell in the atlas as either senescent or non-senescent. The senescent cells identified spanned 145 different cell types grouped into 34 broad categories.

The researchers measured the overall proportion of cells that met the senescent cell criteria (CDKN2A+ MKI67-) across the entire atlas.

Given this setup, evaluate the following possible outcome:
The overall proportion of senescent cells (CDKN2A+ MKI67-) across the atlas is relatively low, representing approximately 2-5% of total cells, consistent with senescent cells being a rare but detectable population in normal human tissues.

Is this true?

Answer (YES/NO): YES